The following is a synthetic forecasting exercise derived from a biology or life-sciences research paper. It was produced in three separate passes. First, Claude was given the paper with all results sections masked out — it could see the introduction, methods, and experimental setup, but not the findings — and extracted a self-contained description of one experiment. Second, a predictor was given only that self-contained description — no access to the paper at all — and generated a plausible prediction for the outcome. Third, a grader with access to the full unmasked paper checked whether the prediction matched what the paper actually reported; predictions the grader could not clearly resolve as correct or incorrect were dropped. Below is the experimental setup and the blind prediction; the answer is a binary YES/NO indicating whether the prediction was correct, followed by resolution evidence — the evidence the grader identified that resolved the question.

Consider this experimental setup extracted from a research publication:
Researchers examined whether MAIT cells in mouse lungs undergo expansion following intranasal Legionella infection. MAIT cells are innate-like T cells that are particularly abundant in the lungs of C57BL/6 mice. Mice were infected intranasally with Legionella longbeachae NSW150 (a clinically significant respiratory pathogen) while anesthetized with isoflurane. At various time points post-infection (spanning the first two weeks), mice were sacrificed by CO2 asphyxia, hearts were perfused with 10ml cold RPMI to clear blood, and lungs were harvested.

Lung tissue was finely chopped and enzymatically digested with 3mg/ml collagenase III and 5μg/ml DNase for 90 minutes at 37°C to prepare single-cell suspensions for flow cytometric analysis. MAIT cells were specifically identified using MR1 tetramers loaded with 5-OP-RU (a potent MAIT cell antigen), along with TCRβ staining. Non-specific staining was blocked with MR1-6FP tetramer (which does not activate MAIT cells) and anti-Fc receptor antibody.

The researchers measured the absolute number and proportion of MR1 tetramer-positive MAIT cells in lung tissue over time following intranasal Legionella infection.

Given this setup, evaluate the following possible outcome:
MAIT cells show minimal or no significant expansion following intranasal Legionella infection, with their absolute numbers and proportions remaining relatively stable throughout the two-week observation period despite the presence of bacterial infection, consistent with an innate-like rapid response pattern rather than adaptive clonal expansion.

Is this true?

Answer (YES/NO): NO